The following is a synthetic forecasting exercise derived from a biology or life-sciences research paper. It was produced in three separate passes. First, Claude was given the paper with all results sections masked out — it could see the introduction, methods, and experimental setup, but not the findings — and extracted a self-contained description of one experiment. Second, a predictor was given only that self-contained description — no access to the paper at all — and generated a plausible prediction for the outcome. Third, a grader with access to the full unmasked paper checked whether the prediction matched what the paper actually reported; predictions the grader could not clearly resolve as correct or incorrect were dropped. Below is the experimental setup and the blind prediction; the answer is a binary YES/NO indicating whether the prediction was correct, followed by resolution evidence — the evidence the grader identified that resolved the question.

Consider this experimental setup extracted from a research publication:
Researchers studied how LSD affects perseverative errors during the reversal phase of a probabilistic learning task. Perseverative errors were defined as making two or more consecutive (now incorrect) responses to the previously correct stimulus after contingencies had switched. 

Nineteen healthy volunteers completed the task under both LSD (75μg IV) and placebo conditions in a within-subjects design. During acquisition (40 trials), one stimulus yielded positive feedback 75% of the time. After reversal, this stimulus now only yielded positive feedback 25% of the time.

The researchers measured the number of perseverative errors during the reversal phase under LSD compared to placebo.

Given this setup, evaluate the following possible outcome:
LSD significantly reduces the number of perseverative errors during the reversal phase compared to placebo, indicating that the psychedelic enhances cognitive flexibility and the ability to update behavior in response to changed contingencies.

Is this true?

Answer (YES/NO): NO